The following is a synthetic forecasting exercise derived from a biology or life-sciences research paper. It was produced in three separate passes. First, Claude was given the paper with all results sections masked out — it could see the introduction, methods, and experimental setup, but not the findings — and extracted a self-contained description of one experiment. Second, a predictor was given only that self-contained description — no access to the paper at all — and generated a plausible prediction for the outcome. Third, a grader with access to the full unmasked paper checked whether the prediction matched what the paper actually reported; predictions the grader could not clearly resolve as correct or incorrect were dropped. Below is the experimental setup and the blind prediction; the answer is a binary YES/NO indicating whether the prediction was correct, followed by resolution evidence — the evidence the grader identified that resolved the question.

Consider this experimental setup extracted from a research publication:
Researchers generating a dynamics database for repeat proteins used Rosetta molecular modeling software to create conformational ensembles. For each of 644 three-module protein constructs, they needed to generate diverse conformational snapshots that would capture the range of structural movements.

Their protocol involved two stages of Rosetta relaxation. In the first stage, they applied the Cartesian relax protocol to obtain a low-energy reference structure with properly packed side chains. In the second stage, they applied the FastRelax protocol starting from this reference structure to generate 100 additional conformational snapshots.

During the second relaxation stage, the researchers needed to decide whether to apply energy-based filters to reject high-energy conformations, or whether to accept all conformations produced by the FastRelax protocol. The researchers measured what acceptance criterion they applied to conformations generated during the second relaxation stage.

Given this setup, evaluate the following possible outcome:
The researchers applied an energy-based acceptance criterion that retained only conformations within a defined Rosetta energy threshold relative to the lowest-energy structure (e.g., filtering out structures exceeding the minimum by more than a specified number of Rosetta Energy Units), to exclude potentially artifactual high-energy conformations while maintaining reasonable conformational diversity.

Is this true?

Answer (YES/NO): NO